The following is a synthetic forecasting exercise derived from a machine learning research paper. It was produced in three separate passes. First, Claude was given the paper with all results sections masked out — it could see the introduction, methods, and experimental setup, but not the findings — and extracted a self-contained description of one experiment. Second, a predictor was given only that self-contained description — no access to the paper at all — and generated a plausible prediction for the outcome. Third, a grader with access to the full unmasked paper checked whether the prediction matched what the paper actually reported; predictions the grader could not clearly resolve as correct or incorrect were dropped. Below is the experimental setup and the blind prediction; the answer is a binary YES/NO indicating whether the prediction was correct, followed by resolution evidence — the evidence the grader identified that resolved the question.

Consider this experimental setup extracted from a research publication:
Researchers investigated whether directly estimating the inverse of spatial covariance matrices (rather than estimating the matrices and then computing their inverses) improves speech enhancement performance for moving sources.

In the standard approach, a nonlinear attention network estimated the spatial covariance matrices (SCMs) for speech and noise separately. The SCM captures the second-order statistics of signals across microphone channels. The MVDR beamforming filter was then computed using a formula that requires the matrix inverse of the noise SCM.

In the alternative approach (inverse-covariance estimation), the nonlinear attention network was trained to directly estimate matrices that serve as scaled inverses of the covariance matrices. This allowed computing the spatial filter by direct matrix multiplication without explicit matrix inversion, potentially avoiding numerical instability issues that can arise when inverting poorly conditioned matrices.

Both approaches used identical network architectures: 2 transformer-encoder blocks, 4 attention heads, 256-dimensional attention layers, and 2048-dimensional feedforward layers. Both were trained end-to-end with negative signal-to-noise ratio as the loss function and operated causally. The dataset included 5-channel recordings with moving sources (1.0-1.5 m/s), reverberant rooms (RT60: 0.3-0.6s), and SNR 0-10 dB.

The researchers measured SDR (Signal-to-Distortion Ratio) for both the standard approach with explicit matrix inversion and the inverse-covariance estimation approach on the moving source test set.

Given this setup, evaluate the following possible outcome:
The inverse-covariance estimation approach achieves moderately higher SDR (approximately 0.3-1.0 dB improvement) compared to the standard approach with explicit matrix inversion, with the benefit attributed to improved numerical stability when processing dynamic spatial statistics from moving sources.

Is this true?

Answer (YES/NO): YES